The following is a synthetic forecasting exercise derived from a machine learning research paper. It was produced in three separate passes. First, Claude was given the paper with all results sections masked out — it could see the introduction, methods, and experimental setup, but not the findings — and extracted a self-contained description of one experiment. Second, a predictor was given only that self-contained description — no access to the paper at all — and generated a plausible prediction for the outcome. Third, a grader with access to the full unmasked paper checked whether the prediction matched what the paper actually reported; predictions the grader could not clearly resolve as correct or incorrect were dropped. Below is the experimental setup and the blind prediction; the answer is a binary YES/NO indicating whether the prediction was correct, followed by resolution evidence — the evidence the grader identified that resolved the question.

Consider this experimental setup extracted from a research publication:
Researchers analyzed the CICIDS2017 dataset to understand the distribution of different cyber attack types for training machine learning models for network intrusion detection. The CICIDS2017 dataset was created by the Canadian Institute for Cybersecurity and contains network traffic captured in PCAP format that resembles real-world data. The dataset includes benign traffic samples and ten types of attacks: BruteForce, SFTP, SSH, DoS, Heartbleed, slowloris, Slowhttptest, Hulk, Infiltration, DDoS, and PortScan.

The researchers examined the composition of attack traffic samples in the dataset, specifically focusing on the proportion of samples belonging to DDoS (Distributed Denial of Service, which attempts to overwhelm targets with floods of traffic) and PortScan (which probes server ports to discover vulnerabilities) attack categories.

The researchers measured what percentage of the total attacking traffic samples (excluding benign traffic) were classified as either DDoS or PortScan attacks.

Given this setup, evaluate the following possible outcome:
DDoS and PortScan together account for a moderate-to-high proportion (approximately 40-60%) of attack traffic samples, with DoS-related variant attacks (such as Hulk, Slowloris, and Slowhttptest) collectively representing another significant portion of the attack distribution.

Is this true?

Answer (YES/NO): YES